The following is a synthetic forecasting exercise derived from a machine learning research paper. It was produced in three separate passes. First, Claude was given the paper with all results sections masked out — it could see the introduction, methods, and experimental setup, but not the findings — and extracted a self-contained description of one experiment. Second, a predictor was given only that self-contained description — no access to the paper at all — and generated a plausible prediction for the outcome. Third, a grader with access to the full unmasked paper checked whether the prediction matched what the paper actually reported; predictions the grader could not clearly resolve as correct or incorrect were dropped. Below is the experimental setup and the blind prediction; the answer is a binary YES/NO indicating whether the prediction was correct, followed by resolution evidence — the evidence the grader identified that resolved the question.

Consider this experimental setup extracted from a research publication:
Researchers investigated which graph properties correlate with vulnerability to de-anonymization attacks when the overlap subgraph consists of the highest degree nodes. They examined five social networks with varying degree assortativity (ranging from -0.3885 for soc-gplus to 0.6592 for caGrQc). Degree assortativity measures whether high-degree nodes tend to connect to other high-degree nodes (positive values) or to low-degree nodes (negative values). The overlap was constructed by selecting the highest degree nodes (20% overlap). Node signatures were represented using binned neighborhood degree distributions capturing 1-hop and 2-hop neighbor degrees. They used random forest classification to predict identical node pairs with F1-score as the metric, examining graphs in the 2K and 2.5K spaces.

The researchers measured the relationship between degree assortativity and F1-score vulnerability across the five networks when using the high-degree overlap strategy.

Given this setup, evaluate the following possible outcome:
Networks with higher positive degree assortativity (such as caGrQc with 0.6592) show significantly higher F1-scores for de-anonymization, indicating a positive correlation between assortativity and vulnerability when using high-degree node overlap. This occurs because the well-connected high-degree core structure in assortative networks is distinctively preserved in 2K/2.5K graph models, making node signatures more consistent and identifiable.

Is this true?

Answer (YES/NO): NO